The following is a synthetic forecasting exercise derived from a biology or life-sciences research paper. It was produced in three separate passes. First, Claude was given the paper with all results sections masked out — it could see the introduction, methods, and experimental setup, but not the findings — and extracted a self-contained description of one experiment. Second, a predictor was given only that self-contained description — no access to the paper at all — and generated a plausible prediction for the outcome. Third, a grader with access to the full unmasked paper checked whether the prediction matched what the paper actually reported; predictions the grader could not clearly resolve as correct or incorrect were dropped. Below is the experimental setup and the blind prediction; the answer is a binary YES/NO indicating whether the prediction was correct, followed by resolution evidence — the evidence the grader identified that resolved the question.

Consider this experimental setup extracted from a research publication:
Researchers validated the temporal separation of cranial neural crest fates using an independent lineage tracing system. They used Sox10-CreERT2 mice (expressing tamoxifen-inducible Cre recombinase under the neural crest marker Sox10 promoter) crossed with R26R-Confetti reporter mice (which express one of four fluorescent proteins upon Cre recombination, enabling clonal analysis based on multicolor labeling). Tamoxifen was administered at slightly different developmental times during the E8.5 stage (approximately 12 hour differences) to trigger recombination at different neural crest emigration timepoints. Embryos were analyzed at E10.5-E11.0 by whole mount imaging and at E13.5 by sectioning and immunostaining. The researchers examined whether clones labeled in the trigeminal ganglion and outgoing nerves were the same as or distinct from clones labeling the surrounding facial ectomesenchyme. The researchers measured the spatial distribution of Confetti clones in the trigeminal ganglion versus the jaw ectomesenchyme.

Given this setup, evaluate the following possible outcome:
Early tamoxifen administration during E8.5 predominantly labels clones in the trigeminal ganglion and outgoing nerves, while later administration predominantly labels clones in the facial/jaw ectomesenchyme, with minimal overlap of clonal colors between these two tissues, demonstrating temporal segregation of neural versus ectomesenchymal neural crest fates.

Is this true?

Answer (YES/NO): NO